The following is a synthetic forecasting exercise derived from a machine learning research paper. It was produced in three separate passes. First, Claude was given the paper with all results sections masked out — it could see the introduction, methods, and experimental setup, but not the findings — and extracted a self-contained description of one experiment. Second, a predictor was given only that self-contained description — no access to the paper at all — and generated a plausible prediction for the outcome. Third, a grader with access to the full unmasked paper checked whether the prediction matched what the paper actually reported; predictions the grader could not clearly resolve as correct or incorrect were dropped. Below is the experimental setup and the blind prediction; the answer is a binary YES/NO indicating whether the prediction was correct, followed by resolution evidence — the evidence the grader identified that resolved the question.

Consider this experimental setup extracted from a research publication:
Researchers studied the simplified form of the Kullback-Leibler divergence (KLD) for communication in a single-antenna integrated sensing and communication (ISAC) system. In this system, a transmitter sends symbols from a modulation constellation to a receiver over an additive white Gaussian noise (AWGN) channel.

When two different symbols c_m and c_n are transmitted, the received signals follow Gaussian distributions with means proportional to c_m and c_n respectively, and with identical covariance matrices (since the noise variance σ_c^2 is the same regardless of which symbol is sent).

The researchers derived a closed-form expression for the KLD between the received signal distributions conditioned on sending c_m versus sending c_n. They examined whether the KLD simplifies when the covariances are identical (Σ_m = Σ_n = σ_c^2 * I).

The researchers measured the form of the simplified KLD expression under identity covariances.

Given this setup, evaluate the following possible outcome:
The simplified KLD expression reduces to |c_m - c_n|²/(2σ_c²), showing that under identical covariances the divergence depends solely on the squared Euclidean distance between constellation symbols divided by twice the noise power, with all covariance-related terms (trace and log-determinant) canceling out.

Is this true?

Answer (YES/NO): NO